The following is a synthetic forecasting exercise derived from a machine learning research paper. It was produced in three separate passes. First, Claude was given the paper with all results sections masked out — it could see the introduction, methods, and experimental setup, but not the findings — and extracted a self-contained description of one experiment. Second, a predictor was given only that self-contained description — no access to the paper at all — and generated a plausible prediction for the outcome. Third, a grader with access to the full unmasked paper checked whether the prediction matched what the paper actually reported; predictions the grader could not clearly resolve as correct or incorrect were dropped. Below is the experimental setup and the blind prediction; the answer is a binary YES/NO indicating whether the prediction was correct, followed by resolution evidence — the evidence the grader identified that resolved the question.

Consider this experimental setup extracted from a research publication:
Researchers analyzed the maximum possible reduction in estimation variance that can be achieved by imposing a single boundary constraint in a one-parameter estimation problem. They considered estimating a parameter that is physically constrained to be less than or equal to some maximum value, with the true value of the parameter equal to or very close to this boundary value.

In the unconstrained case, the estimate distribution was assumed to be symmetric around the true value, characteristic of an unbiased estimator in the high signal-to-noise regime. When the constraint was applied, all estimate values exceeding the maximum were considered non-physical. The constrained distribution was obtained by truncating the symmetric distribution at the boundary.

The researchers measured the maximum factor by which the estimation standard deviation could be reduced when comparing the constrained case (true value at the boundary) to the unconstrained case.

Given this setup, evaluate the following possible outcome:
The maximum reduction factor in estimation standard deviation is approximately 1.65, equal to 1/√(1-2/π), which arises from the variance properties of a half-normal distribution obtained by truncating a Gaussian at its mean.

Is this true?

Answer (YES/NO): NO